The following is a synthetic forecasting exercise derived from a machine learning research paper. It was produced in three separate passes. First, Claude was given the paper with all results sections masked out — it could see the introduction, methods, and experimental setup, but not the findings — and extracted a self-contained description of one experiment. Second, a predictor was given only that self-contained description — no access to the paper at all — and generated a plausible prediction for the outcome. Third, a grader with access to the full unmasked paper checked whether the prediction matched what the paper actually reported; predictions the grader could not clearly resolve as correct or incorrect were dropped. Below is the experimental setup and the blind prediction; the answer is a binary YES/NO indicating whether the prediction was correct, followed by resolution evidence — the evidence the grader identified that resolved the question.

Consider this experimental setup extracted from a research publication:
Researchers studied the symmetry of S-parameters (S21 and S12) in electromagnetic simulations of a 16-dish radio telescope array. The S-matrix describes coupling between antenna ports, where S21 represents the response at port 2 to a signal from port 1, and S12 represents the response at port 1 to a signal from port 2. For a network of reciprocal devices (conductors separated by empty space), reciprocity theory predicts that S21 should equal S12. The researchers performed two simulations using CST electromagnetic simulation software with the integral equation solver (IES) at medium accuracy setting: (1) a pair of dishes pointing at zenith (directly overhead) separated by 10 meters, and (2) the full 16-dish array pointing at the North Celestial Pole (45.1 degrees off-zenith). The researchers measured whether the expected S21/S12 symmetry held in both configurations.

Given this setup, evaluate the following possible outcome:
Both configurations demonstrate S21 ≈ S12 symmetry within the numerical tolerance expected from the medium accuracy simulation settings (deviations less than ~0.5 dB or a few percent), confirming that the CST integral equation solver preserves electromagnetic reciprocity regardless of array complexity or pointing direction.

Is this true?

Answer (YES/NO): NO